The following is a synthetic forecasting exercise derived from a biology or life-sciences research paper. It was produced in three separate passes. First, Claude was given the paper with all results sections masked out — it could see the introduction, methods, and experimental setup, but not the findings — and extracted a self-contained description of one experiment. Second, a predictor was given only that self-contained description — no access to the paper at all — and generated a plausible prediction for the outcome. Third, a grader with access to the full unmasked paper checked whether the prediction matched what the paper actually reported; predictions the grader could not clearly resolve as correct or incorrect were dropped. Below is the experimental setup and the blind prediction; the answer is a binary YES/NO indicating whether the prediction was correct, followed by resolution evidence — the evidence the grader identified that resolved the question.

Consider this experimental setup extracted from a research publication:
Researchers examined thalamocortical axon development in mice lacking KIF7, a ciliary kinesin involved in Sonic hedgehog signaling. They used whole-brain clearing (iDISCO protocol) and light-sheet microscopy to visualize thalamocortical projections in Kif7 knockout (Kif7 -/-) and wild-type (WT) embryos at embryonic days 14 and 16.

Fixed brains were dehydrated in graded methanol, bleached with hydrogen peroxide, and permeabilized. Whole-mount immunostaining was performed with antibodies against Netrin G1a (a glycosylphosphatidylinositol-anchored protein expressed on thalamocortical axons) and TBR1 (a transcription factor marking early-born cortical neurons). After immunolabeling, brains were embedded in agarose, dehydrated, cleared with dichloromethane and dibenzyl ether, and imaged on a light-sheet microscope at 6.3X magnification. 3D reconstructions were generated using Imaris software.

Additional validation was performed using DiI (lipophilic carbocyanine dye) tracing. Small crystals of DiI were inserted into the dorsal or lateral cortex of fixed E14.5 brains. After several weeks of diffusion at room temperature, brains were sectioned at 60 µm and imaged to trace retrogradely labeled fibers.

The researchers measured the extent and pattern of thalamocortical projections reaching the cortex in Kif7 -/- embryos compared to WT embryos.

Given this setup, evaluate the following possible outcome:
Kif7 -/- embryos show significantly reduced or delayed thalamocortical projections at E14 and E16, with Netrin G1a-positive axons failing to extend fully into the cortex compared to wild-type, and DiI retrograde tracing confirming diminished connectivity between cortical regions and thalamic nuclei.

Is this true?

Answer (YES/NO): YES